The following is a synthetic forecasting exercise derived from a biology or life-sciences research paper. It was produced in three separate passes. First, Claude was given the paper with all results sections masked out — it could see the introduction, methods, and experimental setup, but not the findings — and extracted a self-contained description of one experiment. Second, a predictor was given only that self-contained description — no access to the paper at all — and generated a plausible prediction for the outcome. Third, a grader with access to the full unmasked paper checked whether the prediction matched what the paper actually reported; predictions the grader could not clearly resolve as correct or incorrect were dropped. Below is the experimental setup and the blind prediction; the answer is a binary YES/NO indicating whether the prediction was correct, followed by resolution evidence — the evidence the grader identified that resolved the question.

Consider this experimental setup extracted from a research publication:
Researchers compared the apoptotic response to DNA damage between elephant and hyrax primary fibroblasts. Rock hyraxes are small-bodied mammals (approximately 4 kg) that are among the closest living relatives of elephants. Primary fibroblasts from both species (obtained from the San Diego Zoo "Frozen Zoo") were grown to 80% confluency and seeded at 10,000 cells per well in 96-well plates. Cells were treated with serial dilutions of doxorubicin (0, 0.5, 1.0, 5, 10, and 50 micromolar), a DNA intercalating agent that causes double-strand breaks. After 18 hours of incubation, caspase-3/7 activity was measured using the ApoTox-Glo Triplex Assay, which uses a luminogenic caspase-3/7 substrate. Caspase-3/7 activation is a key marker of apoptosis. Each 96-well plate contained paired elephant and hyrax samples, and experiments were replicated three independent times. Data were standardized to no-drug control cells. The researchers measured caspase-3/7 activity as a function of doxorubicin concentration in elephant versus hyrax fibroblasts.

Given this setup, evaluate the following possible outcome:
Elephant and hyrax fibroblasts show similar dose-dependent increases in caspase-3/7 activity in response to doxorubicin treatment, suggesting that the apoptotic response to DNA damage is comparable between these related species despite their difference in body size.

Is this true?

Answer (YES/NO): NO